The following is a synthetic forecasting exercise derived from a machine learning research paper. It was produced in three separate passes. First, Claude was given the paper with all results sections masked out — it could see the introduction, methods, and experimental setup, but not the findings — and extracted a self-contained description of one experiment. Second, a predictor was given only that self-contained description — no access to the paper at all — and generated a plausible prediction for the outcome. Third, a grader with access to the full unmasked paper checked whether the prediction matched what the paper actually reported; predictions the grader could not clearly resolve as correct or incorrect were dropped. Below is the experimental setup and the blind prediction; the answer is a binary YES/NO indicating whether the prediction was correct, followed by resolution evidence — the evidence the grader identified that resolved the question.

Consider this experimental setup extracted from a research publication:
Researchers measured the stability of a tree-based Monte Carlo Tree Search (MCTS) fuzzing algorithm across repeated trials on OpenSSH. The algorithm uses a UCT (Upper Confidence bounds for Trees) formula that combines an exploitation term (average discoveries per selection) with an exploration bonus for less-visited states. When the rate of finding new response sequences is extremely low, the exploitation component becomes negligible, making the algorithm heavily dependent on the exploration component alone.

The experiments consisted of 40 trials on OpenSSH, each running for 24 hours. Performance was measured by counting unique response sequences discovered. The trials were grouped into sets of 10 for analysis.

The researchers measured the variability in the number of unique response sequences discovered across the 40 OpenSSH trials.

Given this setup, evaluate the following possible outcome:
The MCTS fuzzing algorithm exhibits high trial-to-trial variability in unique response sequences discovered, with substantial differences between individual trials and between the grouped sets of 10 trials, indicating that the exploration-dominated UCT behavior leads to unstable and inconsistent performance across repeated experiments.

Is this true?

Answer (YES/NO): YES